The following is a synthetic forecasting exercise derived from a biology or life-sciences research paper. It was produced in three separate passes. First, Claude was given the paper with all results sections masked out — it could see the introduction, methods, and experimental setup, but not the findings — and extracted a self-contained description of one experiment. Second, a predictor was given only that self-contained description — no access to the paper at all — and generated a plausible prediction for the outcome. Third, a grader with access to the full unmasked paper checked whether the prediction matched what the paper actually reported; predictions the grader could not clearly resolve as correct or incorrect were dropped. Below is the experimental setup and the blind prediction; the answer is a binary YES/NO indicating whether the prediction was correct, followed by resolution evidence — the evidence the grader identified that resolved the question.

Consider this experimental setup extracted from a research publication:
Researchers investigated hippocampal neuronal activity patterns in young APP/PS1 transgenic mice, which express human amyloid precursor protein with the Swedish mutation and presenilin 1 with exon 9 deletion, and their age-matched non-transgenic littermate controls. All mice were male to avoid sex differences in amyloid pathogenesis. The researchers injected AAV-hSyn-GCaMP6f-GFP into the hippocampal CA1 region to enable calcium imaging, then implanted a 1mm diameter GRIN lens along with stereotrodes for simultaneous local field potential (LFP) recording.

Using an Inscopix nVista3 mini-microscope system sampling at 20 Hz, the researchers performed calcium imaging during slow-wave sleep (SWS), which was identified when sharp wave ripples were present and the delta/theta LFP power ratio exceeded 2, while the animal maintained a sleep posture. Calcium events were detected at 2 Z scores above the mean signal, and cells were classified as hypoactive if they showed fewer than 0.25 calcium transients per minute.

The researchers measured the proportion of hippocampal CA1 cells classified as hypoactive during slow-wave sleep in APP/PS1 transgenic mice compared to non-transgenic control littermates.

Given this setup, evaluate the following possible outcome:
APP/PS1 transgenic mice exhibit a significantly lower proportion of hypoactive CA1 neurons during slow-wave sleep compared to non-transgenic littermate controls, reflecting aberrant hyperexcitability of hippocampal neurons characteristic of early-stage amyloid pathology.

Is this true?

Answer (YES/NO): NO